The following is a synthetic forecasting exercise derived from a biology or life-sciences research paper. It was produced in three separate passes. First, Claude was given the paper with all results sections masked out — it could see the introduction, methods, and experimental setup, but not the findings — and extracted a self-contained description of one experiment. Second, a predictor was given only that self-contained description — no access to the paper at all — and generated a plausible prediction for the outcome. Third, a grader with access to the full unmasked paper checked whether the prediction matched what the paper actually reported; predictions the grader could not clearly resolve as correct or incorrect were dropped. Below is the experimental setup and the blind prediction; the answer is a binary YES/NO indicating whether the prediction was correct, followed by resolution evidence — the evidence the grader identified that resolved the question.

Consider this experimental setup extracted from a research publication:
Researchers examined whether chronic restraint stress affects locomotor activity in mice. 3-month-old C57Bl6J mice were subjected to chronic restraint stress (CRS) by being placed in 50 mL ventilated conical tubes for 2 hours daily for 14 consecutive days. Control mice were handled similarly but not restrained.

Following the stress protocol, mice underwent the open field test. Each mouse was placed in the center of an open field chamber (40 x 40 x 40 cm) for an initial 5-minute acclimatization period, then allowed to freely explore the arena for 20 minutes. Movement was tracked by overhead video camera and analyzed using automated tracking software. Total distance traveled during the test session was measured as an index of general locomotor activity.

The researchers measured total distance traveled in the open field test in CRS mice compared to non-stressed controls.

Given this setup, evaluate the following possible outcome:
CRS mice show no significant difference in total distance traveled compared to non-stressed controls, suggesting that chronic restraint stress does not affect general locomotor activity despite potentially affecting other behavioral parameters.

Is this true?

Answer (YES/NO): YES